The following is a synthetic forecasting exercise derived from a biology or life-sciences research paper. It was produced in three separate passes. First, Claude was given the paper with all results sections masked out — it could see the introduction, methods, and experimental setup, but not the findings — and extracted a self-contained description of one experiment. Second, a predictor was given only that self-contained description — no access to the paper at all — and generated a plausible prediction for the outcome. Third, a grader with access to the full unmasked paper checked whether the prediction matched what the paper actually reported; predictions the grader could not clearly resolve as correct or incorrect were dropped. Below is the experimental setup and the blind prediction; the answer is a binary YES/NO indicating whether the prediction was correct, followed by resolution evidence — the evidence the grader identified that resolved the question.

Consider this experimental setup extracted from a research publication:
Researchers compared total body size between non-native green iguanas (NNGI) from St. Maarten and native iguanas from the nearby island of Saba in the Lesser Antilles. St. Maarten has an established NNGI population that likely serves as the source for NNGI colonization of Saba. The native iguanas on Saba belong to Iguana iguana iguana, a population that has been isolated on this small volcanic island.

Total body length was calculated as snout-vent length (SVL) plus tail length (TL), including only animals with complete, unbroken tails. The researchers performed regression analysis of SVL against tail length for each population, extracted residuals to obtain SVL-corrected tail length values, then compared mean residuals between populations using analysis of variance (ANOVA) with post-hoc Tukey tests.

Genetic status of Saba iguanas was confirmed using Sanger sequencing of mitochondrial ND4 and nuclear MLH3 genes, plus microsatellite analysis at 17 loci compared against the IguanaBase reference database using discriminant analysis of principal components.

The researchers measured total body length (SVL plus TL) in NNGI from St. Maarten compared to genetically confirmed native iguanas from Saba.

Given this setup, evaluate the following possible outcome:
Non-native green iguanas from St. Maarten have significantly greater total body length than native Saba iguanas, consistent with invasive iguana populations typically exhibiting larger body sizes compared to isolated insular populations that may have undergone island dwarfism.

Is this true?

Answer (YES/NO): YES